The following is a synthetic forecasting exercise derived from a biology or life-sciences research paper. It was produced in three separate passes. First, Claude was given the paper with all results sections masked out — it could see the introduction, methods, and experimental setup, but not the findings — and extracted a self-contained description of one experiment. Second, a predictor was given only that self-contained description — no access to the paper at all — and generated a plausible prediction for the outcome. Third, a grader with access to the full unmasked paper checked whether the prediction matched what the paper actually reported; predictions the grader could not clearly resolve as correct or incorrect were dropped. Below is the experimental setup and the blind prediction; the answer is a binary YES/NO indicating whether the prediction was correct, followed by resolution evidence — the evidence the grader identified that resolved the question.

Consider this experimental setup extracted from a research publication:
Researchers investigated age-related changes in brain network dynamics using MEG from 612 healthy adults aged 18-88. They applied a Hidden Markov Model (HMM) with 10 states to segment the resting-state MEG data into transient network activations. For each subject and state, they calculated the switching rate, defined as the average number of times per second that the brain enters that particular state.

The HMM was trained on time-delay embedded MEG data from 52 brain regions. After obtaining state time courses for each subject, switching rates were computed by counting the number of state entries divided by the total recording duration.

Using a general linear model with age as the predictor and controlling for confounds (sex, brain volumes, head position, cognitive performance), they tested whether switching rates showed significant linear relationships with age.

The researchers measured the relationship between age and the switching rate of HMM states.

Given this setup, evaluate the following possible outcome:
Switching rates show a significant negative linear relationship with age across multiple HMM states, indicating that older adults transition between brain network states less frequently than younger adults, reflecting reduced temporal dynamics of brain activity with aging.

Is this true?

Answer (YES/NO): NO